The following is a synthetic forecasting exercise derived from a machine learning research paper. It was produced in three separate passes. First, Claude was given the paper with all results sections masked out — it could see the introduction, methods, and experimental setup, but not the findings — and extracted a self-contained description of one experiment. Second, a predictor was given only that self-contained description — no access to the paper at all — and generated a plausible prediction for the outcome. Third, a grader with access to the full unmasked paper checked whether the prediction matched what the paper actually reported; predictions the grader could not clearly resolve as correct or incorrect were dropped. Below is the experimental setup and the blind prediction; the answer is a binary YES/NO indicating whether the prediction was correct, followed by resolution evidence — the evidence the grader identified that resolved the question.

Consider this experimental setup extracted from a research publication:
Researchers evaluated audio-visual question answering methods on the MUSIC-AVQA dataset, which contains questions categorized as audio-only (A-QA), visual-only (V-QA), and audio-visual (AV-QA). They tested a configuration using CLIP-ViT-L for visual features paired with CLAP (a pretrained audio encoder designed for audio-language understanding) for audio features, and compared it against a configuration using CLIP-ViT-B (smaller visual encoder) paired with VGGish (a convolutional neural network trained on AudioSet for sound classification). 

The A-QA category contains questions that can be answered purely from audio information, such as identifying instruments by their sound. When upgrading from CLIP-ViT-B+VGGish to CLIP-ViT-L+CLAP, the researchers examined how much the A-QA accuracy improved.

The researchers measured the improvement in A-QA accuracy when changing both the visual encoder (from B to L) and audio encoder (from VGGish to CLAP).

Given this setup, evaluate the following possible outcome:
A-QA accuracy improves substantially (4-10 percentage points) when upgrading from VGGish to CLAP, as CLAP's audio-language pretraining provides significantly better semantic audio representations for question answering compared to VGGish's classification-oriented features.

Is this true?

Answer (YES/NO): NO